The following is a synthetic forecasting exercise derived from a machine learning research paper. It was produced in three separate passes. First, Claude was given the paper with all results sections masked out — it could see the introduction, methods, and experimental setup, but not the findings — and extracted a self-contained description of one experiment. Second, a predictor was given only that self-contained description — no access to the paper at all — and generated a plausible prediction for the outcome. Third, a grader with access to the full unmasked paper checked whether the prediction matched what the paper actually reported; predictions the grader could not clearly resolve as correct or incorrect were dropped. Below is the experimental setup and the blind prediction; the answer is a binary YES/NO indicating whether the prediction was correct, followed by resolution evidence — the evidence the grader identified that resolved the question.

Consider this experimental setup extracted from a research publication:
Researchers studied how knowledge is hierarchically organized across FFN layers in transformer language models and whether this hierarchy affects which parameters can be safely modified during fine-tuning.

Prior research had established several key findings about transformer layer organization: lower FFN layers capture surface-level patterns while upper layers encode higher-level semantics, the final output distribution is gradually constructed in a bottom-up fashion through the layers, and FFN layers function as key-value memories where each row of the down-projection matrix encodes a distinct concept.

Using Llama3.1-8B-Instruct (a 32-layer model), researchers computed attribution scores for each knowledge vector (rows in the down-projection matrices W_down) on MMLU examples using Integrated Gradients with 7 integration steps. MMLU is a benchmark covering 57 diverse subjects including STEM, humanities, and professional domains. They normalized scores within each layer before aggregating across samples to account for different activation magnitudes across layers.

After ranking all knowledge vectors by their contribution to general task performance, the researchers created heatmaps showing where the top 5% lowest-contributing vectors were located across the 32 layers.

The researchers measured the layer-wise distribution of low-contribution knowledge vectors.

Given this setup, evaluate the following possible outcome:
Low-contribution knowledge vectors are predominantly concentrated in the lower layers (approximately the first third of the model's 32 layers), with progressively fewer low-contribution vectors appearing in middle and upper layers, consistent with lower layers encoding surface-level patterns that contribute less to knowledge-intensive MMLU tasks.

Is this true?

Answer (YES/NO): NO